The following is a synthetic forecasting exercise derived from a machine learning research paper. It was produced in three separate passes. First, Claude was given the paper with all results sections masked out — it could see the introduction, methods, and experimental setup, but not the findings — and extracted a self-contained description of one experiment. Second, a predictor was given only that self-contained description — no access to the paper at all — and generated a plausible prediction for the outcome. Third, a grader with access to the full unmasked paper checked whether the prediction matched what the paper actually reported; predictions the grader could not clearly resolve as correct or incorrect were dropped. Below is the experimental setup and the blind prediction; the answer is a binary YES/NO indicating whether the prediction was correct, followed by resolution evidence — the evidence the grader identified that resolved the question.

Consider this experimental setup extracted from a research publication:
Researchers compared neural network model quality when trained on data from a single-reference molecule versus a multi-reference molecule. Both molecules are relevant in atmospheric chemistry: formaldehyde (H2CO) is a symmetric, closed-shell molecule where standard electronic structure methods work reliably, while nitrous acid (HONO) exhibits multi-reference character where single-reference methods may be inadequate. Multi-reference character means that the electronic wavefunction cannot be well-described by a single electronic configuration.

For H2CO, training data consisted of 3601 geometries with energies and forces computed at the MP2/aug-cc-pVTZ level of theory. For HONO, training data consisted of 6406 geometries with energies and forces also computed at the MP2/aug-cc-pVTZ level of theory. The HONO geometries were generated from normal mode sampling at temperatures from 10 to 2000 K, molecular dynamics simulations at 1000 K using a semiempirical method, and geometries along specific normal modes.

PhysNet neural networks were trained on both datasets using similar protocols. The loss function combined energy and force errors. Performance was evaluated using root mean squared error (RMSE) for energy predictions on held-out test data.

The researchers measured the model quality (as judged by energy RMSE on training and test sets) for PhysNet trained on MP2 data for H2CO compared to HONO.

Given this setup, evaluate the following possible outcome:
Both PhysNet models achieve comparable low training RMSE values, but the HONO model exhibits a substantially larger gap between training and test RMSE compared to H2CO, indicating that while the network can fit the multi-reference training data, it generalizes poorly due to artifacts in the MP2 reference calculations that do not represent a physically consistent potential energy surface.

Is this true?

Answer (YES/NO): NO